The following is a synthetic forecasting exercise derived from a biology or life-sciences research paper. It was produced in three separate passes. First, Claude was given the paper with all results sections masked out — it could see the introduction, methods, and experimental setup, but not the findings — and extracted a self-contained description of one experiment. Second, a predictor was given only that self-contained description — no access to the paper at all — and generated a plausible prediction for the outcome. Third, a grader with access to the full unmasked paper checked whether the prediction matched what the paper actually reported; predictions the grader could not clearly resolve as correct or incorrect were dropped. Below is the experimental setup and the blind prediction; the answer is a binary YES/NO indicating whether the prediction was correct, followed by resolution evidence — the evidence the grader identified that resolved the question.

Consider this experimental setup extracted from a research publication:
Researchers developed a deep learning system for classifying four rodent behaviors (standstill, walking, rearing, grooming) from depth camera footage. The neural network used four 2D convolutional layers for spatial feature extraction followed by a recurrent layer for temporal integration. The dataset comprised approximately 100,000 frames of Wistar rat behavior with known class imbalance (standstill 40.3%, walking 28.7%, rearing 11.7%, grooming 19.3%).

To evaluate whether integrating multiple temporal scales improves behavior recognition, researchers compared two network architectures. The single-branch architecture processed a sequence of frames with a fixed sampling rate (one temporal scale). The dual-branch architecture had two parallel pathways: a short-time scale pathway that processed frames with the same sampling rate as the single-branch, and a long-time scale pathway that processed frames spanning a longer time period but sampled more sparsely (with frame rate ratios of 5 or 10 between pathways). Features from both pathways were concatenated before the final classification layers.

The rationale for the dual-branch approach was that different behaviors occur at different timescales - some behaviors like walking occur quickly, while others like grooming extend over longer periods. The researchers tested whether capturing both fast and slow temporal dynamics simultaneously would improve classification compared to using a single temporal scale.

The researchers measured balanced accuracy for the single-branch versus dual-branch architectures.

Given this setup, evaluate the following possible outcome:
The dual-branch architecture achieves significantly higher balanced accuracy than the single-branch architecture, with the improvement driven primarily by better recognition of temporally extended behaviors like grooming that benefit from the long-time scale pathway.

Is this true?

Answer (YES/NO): NO